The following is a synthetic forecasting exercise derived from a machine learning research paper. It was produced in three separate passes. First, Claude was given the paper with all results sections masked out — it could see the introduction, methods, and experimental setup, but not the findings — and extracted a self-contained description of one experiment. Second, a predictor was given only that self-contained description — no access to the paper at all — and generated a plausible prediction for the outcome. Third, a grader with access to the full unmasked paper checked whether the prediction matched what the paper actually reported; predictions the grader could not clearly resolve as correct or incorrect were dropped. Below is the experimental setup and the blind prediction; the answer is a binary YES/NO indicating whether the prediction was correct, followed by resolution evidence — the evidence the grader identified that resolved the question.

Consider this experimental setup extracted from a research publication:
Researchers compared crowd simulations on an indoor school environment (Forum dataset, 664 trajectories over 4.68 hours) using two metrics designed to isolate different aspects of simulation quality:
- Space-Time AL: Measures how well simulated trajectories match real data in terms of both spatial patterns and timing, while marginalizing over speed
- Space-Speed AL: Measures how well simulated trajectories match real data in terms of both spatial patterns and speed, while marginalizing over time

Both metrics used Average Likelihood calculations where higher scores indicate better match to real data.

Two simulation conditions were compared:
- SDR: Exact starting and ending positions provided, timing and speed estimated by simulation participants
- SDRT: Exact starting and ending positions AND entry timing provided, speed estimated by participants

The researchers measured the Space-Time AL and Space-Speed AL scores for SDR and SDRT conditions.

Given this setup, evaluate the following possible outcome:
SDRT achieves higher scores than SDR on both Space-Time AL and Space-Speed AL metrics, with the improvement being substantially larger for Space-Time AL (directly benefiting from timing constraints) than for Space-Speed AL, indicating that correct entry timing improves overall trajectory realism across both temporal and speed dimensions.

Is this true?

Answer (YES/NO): NO